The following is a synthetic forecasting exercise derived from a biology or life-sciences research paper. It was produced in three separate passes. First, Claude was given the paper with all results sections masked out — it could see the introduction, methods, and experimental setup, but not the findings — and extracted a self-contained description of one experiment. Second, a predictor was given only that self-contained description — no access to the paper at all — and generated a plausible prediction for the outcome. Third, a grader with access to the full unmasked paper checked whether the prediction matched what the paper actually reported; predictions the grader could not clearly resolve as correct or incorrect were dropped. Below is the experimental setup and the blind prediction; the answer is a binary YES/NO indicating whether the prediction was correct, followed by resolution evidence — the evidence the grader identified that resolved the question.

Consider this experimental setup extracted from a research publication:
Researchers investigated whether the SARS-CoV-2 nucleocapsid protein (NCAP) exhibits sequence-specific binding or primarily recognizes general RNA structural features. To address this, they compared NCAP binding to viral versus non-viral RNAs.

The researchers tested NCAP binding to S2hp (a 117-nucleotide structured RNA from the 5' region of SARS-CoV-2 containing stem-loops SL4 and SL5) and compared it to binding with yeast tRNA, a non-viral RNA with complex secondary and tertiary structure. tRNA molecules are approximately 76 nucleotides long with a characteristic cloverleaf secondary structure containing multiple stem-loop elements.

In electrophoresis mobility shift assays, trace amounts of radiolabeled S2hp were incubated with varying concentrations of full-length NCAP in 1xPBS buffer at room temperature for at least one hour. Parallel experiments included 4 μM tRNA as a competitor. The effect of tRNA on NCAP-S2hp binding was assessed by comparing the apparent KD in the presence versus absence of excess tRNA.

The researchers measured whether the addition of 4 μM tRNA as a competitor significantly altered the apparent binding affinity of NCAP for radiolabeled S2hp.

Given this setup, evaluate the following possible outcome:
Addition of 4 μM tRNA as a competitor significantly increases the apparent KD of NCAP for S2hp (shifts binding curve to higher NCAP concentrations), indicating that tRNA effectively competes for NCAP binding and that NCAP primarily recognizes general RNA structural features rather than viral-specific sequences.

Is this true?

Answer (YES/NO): YES